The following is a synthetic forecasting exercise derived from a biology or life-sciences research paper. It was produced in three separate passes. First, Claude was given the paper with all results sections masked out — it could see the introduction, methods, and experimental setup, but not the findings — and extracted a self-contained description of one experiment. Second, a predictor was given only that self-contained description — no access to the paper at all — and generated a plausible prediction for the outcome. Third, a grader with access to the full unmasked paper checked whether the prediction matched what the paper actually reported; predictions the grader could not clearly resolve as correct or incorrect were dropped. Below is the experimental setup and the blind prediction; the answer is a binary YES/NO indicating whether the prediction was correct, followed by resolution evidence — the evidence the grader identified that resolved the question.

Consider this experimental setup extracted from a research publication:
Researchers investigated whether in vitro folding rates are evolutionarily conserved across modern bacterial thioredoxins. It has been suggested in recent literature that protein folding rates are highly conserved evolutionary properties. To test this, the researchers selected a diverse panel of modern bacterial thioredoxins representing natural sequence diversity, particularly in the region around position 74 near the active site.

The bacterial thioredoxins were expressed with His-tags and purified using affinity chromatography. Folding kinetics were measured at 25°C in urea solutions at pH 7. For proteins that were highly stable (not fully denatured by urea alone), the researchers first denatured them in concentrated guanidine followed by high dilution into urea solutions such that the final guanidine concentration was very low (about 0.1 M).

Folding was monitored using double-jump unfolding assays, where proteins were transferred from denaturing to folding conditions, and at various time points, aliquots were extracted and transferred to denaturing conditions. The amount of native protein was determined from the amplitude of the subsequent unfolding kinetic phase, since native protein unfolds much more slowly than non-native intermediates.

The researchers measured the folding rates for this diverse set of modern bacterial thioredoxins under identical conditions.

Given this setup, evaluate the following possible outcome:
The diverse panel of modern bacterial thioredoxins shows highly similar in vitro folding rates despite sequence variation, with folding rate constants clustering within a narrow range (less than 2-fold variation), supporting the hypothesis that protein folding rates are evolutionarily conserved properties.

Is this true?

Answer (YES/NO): NO